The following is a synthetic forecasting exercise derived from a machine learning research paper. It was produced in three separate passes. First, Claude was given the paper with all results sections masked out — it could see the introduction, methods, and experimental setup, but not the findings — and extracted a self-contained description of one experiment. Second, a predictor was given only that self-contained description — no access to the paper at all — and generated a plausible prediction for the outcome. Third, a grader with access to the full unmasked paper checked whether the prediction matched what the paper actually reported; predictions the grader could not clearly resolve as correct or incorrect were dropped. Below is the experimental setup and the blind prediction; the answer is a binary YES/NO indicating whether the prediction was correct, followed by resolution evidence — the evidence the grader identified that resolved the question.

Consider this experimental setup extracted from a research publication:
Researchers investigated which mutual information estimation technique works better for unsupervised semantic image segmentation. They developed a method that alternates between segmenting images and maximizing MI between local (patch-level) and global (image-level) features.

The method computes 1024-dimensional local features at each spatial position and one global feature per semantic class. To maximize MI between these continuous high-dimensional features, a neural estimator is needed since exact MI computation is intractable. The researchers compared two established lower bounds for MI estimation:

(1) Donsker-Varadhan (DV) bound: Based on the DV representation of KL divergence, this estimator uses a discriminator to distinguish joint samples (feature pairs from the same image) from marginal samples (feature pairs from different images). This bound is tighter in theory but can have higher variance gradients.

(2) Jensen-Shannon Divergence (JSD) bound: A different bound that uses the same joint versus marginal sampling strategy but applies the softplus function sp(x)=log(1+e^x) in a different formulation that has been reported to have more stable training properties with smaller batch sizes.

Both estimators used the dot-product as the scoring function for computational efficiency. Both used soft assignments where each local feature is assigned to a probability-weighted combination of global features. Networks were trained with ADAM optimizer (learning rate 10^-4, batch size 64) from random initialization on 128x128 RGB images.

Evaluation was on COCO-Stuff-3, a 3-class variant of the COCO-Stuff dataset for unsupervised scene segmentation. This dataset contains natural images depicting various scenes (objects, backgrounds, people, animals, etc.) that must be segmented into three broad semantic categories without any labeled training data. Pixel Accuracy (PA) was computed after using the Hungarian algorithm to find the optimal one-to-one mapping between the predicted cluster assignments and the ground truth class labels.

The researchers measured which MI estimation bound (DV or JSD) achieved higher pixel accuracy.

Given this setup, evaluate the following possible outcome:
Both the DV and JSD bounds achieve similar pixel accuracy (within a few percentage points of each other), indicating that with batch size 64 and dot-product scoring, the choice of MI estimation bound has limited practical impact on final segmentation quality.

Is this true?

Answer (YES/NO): NO